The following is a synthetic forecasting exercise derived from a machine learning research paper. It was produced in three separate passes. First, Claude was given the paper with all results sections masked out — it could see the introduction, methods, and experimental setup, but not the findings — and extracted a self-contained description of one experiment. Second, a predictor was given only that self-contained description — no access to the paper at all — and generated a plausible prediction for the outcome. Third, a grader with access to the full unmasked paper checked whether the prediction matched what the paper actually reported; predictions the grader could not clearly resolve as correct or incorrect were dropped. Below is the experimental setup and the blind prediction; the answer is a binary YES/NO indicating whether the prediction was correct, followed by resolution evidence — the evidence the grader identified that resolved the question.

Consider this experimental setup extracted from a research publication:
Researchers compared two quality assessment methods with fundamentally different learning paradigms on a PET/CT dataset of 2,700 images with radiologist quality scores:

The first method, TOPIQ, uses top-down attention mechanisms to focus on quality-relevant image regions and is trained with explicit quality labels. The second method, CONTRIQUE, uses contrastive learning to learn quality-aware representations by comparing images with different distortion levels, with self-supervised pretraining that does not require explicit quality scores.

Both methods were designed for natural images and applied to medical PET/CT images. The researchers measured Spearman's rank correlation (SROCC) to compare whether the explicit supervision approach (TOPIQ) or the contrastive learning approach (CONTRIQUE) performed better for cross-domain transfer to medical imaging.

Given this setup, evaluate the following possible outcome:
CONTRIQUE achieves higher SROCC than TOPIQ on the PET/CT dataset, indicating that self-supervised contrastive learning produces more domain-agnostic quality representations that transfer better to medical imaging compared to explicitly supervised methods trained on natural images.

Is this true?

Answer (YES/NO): NO